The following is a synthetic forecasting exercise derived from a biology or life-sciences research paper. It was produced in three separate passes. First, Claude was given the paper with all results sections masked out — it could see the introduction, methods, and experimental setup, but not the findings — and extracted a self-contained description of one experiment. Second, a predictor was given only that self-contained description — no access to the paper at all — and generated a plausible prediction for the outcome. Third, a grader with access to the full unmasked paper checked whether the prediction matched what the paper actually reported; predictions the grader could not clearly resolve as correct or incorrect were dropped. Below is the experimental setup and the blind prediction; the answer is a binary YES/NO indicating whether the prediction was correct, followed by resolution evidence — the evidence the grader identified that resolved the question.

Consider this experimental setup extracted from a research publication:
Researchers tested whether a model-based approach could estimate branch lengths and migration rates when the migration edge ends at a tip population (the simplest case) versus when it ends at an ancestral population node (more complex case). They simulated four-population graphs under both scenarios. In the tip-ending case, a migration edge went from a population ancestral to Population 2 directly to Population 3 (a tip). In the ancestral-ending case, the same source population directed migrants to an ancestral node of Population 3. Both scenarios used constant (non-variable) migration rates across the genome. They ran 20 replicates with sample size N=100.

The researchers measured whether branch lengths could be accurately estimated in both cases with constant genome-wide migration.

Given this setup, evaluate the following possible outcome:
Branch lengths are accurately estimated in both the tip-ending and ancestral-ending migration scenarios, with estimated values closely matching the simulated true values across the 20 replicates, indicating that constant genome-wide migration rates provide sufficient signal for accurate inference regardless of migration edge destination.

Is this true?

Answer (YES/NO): NO